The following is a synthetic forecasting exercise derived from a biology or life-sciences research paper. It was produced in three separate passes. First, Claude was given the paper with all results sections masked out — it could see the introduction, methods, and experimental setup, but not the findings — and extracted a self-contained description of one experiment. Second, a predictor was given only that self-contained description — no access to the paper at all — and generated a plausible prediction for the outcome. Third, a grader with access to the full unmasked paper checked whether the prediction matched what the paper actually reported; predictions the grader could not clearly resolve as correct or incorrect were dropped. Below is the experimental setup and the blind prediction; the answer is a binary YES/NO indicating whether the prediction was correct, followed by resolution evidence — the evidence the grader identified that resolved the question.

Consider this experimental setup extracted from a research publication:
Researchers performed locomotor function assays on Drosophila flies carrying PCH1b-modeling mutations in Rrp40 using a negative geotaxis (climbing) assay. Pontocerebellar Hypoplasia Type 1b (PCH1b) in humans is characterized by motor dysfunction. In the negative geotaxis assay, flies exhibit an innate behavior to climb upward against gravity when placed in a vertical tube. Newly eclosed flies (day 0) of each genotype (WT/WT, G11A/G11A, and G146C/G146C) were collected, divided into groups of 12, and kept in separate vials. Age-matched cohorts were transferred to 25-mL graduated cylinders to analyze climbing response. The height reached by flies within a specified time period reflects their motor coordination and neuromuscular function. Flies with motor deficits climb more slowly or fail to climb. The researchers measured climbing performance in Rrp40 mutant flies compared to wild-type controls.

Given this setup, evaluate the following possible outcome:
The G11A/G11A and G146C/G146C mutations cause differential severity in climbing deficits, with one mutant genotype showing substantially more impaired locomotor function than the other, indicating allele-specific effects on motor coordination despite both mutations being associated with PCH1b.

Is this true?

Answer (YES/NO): YES